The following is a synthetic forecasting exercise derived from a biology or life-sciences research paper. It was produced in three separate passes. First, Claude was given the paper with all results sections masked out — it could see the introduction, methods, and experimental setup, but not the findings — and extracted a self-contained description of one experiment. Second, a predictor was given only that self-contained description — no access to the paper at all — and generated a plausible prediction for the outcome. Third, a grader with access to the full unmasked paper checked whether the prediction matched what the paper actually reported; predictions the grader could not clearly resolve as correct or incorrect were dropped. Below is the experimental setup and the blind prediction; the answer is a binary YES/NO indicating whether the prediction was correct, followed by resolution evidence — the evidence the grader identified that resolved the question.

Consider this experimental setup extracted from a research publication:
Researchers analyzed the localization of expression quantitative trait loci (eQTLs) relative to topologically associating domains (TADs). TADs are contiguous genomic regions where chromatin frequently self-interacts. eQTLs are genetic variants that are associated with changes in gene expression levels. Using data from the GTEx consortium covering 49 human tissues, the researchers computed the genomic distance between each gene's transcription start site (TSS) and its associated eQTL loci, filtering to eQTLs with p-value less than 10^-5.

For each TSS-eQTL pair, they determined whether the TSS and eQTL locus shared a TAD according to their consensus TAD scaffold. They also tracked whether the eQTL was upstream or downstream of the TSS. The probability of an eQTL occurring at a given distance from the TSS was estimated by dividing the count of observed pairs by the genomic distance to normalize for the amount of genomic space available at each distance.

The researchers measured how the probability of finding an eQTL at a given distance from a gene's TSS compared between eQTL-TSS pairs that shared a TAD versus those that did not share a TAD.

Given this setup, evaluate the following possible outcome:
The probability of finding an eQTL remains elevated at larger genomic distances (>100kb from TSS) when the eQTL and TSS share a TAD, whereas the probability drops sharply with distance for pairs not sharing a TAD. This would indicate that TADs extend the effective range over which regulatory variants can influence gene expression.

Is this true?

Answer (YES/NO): YES